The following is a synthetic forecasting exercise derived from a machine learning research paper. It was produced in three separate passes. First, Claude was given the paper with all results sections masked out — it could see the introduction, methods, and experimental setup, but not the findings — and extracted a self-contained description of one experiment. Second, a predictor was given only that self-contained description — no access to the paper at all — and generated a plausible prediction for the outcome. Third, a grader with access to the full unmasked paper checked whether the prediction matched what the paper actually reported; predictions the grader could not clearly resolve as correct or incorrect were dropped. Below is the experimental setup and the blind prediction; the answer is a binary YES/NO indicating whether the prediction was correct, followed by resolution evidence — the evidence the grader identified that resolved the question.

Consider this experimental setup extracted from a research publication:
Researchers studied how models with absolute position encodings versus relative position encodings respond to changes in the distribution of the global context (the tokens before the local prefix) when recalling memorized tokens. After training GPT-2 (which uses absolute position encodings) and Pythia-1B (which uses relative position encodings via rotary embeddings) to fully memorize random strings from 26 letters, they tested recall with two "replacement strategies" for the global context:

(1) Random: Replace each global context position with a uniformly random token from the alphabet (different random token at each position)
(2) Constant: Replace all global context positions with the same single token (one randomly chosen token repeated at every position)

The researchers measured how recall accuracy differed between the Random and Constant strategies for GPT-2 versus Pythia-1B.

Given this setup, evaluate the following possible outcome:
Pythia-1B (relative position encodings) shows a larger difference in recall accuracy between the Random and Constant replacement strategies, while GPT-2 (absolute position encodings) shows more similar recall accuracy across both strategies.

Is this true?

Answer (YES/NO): YES